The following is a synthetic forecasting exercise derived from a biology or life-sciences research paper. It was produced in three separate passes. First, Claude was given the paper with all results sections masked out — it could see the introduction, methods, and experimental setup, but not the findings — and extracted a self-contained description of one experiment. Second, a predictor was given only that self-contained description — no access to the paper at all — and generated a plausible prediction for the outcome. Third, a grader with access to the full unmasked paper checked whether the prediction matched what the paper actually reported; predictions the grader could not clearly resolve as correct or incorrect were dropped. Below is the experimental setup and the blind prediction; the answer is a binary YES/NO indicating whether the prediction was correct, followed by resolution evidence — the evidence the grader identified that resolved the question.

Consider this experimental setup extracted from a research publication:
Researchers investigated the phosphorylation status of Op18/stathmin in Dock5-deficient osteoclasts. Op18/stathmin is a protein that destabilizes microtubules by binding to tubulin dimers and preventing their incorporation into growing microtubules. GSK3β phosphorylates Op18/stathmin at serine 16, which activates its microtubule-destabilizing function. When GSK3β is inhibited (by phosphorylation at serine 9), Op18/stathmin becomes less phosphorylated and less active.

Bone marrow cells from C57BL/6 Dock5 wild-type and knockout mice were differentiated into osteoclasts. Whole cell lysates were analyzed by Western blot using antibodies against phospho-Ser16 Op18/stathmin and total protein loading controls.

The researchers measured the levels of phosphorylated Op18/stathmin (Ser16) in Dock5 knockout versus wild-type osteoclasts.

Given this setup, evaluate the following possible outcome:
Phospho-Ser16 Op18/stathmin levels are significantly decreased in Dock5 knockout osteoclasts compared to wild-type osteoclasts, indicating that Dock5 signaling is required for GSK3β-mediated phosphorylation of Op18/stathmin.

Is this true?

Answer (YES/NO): NO